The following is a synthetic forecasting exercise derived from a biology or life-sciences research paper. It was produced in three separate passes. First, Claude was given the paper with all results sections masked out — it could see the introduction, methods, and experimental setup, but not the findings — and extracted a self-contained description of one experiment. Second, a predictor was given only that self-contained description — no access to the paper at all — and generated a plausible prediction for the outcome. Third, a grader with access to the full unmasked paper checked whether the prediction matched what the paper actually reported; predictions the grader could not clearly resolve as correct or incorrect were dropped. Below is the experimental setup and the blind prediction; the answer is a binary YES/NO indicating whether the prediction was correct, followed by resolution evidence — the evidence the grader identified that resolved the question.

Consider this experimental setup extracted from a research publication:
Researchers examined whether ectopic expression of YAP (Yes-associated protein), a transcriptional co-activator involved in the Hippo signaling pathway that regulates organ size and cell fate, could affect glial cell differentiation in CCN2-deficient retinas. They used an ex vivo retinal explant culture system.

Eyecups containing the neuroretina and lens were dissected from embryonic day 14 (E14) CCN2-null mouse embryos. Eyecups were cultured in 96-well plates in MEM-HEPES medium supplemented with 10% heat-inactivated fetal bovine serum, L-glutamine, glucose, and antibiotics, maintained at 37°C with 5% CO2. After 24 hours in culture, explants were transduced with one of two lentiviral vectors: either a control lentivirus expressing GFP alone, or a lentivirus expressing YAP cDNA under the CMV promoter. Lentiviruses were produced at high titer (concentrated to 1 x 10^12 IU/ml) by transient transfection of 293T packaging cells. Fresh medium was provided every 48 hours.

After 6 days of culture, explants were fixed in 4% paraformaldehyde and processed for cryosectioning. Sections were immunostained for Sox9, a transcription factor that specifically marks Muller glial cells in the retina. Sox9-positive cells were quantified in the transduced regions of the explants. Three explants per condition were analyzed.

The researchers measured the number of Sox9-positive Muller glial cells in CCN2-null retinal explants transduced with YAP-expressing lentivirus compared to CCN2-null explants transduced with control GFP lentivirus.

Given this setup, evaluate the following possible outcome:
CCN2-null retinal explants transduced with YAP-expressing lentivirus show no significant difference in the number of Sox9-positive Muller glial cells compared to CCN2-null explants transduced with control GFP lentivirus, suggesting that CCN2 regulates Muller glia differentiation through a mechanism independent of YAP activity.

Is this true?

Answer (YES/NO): NO